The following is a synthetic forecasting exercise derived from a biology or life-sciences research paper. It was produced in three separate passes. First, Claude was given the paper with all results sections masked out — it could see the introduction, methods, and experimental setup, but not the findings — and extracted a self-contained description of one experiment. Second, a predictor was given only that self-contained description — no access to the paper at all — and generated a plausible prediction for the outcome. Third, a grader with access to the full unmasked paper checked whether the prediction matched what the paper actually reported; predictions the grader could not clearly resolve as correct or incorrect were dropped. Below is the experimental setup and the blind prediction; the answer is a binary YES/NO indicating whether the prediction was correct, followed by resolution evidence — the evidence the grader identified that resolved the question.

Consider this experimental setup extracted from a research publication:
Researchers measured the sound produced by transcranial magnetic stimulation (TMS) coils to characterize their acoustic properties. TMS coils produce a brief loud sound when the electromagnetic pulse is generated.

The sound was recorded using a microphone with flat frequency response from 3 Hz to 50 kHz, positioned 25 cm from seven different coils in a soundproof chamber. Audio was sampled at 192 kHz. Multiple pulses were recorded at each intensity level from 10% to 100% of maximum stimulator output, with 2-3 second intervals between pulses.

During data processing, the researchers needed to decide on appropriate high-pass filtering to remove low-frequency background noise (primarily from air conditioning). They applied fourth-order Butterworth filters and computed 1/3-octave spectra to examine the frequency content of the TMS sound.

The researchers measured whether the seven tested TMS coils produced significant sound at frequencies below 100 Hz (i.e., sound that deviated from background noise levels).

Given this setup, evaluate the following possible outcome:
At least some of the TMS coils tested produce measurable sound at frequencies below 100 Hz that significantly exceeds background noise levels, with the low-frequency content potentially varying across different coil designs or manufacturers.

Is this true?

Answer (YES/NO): NO